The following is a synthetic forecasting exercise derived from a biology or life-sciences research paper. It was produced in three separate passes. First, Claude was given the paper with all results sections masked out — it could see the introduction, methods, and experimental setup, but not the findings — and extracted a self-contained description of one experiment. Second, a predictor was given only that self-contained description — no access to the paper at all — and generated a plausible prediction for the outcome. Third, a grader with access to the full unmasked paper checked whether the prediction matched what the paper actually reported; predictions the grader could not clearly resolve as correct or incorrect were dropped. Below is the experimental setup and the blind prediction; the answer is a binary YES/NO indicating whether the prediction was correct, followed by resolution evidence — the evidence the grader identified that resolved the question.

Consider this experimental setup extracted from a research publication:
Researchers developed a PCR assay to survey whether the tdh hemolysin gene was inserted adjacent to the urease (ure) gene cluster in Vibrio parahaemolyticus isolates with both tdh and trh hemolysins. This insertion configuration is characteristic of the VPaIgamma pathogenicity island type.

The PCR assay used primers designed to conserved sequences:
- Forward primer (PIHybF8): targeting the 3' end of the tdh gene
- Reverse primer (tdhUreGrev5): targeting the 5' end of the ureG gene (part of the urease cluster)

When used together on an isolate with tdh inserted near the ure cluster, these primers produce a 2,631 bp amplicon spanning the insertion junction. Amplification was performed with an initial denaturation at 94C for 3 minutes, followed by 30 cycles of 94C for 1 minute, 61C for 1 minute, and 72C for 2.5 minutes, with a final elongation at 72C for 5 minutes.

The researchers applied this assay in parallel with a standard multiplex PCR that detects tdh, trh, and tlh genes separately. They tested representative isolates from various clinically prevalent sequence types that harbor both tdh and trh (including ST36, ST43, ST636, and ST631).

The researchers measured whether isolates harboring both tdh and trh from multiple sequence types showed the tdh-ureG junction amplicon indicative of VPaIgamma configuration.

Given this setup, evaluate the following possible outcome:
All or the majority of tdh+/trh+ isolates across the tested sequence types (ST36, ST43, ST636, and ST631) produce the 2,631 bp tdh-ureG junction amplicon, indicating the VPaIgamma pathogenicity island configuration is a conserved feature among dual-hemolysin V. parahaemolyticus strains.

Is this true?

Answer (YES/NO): YES